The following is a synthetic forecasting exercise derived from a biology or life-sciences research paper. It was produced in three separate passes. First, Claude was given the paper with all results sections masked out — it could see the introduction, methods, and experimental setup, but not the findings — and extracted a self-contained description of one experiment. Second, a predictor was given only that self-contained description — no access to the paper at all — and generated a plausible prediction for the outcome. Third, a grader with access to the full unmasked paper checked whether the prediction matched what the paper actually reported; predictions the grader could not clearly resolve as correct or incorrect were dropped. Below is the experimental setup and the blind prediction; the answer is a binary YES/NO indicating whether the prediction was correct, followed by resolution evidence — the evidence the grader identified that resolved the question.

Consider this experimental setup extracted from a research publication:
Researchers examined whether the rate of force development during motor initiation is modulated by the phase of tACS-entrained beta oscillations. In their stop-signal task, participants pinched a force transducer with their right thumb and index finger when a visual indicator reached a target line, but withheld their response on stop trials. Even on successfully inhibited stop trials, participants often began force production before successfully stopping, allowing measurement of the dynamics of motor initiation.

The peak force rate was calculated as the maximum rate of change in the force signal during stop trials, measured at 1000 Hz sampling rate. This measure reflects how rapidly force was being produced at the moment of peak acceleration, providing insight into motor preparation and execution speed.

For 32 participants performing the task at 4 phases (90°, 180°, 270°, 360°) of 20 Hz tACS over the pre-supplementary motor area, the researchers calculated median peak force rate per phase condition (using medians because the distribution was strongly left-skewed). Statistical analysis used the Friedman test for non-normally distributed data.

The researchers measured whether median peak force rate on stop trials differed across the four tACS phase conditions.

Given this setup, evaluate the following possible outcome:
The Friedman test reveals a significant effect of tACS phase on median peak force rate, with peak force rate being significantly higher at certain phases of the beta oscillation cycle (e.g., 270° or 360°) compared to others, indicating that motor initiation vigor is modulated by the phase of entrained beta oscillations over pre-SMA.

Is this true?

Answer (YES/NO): NO